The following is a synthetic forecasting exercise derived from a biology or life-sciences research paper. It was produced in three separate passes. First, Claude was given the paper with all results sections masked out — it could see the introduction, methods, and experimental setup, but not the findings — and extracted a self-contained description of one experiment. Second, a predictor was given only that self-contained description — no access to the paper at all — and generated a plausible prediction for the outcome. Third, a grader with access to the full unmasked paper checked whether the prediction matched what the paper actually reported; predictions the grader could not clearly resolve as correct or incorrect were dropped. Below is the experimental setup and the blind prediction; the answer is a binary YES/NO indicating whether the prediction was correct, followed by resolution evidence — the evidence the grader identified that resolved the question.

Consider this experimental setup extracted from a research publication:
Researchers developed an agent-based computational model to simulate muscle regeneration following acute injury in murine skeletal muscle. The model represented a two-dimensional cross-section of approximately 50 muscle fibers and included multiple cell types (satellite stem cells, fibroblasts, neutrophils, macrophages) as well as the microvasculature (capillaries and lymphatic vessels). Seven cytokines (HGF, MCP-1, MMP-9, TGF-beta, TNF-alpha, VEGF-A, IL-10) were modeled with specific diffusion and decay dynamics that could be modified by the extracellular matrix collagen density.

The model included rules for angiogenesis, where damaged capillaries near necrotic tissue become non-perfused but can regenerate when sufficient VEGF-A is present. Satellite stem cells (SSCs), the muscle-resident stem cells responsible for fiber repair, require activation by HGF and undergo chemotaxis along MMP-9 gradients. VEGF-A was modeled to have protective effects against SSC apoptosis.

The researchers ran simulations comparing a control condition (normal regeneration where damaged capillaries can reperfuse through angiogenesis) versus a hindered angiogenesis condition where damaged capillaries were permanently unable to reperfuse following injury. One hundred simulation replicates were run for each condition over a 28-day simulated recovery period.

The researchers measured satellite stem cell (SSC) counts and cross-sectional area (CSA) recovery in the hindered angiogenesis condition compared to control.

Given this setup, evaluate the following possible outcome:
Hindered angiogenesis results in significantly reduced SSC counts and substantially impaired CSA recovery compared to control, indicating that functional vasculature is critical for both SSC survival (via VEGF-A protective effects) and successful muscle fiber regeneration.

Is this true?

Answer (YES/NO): YES